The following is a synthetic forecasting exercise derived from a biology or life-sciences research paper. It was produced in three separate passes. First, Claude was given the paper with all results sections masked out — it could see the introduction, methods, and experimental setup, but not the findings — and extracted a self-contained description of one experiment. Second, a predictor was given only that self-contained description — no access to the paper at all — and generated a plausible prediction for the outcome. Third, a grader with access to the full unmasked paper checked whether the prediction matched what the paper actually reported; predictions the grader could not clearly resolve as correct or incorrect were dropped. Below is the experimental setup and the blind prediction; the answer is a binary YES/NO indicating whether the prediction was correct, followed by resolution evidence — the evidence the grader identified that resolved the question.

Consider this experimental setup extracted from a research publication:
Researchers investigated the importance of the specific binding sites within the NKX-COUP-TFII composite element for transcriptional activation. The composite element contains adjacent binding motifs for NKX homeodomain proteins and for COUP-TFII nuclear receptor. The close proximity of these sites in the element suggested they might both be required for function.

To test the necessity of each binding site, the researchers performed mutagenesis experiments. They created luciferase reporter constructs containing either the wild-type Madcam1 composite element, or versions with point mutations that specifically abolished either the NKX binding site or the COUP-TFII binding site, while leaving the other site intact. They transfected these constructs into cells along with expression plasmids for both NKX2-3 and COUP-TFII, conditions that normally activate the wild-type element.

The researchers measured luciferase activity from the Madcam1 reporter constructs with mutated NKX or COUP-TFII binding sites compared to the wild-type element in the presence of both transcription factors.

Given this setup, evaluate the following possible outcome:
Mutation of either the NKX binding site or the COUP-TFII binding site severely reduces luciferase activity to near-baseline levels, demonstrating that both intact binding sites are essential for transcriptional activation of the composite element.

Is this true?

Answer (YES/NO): NO